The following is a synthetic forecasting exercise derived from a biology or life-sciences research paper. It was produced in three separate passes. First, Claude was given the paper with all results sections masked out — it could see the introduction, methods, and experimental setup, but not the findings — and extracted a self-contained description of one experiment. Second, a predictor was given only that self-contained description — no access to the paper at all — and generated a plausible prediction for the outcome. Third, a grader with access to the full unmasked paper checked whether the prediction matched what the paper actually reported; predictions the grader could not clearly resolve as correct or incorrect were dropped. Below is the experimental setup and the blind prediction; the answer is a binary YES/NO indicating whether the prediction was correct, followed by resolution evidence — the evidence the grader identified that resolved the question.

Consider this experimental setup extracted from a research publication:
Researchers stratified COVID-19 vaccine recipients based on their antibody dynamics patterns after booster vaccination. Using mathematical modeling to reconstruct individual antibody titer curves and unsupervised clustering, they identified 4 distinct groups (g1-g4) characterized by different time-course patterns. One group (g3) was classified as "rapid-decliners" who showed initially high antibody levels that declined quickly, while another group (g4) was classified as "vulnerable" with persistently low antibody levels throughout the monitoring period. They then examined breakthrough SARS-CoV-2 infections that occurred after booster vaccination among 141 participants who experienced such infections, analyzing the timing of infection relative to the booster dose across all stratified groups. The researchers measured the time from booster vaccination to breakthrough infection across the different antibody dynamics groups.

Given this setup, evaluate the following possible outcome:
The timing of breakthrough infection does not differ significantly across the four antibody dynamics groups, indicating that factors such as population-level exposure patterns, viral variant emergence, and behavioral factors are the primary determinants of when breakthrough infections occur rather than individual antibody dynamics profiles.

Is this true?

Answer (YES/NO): NO